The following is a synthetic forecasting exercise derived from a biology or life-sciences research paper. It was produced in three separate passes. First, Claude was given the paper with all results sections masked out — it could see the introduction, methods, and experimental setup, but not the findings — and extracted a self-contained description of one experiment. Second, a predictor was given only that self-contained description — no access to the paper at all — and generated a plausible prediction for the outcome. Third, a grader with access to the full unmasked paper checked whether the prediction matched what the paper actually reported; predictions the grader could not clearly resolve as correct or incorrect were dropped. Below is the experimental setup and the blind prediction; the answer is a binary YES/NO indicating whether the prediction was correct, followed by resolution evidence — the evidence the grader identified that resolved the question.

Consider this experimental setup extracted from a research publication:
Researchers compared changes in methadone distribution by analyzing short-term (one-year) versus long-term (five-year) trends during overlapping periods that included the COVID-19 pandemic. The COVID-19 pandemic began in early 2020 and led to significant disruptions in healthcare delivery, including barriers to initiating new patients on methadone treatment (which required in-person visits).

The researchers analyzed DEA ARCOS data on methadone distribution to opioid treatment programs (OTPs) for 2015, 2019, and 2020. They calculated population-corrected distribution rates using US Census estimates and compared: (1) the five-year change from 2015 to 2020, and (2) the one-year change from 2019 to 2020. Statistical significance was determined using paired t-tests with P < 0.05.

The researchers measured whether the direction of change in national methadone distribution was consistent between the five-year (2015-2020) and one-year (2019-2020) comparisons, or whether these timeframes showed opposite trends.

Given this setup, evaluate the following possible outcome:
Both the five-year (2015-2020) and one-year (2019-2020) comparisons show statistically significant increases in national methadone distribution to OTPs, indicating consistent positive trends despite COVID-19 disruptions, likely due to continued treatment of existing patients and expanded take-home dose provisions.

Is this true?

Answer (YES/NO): NO